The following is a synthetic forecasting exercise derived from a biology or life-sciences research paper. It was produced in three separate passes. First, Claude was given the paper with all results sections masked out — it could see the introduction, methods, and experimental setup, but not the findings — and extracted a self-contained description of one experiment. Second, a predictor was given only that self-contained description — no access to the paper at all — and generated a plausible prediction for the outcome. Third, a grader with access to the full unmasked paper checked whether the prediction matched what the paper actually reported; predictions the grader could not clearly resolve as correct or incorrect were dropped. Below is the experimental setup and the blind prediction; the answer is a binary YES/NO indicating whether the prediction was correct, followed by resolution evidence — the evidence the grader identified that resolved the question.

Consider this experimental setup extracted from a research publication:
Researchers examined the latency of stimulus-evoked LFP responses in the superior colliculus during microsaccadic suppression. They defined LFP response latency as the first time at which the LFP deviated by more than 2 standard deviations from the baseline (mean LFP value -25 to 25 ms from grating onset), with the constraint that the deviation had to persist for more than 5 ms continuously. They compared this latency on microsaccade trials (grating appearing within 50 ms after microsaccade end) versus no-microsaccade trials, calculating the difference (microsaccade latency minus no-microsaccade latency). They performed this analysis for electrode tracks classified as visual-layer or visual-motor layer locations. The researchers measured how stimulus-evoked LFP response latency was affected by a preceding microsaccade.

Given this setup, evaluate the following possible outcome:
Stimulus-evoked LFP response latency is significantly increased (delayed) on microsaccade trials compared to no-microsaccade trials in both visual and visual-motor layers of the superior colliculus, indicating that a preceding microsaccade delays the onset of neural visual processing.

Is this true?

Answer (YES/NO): NO